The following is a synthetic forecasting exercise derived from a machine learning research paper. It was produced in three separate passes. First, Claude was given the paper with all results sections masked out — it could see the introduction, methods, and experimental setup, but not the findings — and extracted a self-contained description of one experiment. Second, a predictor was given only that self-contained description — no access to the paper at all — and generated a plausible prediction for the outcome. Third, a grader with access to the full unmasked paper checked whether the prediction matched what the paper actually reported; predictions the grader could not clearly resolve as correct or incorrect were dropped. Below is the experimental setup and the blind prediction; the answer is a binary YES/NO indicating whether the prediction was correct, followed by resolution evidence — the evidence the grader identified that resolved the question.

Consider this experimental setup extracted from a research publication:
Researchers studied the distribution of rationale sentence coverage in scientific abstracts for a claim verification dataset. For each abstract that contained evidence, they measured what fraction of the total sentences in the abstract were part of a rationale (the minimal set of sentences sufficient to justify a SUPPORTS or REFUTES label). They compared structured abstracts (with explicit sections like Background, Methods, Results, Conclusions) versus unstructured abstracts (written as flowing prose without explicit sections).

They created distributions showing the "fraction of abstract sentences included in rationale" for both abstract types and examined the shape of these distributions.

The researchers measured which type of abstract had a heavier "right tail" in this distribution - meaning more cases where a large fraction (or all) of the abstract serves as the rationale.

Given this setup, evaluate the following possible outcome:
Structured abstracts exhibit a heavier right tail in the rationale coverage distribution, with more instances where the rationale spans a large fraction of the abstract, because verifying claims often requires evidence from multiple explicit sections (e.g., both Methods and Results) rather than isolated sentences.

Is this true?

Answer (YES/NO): NO